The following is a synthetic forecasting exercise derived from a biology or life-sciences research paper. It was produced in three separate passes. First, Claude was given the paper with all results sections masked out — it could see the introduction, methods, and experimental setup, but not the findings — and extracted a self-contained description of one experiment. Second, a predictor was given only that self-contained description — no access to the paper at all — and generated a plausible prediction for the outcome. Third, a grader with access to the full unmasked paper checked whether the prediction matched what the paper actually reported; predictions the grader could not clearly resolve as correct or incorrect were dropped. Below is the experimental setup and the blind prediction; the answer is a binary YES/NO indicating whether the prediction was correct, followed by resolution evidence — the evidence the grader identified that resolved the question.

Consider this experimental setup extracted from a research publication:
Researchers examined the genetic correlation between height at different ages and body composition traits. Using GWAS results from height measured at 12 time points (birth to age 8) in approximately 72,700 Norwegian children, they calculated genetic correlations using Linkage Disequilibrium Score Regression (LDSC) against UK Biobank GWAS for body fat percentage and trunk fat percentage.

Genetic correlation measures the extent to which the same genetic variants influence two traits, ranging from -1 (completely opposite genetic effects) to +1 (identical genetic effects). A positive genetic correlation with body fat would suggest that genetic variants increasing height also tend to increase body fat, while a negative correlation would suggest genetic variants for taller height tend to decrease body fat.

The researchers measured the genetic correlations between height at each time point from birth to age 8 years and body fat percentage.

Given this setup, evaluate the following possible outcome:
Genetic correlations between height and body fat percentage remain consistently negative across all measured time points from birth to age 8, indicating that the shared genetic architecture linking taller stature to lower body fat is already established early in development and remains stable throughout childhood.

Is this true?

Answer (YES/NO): NO